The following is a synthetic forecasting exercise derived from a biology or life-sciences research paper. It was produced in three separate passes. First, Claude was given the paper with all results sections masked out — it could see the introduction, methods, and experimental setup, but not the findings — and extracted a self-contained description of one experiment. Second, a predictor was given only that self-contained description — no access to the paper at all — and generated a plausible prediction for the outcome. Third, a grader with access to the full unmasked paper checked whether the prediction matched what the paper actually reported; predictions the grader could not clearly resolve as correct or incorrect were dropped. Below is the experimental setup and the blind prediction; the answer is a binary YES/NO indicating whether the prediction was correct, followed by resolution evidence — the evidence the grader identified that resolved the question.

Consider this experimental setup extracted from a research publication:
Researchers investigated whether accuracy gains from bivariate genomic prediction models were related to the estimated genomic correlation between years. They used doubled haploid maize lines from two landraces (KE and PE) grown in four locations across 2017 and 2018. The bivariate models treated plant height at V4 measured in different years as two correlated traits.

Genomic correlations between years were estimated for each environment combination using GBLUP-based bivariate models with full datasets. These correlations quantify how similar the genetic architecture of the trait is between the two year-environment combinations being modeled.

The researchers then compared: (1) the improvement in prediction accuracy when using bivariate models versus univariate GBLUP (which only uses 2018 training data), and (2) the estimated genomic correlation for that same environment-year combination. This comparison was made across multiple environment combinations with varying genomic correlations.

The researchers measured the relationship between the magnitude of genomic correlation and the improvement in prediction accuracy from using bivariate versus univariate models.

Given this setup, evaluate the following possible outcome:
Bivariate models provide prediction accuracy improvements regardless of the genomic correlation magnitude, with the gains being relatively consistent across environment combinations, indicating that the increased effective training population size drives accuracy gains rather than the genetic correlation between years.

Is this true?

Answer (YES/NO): NO